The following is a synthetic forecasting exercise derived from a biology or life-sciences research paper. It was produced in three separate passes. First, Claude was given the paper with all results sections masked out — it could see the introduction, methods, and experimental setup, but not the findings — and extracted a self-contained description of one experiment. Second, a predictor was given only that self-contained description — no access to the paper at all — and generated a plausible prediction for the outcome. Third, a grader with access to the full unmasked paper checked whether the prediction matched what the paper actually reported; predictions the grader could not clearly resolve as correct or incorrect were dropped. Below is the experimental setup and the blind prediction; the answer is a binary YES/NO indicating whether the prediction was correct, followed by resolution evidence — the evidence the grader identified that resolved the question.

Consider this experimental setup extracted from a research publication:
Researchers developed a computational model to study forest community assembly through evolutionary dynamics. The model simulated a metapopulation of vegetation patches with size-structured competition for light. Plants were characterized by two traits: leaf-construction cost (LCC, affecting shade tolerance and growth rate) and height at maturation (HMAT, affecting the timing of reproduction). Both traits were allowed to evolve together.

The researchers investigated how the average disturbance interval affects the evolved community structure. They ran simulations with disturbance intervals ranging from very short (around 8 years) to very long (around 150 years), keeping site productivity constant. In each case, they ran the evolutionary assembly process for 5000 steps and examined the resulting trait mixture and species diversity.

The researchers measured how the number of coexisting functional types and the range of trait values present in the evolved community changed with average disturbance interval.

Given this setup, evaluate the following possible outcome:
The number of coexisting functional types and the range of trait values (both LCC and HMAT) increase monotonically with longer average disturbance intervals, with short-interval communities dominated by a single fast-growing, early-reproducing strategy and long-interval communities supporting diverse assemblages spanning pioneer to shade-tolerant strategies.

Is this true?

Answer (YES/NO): NO